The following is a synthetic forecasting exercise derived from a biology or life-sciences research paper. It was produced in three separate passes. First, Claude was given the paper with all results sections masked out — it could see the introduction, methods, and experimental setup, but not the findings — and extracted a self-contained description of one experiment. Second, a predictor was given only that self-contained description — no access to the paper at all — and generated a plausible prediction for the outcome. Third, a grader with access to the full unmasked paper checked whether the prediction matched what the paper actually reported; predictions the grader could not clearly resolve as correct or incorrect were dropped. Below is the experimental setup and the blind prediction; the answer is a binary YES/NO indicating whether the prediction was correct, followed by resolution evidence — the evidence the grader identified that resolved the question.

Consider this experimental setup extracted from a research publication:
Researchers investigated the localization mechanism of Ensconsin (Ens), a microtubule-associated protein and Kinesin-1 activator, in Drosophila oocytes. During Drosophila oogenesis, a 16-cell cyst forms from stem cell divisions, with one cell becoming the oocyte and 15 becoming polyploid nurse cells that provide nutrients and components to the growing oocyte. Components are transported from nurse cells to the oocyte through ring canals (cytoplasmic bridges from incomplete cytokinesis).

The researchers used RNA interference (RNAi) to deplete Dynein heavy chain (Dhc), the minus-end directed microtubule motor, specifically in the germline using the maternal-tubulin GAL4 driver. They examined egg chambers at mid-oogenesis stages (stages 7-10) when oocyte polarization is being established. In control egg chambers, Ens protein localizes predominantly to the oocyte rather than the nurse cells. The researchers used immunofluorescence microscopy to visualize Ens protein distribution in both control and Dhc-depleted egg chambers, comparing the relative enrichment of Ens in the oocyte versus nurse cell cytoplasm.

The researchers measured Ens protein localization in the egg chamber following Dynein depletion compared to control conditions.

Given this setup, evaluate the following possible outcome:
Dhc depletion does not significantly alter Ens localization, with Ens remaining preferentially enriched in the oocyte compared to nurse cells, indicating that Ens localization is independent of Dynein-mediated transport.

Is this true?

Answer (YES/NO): NO